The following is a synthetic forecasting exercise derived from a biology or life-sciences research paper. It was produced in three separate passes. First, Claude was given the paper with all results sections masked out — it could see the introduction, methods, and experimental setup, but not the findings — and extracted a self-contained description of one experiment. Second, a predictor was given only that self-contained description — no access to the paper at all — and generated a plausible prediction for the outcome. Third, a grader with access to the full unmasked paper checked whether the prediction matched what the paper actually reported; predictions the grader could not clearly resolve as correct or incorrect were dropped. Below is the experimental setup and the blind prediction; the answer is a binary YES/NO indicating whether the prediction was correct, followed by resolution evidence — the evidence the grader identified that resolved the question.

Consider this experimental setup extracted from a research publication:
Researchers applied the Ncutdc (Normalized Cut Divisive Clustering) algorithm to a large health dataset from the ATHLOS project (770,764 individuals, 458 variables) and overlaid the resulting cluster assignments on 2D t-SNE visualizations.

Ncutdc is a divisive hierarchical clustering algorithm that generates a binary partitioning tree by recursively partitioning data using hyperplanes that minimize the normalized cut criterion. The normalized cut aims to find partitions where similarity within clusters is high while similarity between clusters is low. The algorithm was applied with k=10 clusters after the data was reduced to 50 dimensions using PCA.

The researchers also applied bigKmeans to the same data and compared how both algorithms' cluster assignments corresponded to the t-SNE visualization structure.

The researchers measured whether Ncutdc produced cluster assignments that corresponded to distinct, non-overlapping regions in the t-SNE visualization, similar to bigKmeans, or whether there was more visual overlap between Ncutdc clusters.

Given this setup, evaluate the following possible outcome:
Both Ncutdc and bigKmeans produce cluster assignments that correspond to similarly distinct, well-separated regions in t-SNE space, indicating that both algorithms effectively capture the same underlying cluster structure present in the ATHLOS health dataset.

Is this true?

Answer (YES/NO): YES